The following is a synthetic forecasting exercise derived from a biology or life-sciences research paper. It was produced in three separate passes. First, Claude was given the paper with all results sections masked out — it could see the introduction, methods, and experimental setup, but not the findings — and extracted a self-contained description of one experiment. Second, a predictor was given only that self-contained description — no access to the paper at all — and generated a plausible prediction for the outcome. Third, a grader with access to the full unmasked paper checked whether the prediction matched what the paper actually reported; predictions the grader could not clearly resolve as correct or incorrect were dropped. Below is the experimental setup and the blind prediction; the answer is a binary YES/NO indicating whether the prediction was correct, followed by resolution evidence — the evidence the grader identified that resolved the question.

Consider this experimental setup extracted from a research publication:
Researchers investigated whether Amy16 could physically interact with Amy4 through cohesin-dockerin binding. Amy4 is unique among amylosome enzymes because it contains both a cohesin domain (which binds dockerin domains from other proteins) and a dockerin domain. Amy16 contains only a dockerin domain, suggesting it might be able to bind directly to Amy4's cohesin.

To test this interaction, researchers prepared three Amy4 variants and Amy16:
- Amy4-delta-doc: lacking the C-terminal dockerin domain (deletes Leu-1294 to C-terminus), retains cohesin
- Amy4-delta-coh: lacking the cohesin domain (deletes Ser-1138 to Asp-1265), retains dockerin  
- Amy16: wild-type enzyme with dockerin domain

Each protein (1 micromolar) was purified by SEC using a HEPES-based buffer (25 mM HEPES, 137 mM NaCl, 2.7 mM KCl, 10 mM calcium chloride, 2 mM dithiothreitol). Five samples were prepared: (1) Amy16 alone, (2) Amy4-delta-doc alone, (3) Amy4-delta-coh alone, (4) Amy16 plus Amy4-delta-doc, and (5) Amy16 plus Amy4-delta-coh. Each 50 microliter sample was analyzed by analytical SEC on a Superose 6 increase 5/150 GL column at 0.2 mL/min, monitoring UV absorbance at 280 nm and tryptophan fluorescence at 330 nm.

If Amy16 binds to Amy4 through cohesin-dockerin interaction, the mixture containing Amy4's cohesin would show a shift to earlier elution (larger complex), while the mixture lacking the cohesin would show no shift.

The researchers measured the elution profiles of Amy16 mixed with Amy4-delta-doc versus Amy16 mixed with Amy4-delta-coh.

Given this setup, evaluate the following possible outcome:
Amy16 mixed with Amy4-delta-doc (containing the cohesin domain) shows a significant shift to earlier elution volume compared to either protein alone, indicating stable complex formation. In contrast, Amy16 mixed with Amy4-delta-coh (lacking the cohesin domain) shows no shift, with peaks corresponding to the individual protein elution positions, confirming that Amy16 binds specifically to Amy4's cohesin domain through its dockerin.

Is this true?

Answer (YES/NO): YES